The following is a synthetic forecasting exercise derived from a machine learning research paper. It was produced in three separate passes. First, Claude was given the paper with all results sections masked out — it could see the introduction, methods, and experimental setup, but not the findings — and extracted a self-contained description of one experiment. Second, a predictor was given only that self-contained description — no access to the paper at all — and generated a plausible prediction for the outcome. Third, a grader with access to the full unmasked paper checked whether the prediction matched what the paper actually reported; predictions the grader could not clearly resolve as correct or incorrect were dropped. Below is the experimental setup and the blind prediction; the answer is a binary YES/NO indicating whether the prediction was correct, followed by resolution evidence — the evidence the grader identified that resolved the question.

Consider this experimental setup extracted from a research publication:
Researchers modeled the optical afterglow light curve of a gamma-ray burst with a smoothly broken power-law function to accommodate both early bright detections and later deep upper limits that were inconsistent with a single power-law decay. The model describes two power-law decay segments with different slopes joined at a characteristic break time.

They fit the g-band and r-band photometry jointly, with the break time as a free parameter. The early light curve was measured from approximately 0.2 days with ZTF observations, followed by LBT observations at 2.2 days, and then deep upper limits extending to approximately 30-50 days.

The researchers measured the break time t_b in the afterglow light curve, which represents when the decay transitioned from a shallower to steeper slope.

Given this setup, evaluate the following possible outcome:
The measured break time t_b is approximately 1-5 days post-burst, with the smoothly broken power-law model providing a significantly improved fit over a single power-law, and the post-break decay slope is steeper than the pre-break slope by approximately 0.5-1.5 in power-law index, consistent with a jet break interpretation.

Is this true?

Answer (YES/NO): NO